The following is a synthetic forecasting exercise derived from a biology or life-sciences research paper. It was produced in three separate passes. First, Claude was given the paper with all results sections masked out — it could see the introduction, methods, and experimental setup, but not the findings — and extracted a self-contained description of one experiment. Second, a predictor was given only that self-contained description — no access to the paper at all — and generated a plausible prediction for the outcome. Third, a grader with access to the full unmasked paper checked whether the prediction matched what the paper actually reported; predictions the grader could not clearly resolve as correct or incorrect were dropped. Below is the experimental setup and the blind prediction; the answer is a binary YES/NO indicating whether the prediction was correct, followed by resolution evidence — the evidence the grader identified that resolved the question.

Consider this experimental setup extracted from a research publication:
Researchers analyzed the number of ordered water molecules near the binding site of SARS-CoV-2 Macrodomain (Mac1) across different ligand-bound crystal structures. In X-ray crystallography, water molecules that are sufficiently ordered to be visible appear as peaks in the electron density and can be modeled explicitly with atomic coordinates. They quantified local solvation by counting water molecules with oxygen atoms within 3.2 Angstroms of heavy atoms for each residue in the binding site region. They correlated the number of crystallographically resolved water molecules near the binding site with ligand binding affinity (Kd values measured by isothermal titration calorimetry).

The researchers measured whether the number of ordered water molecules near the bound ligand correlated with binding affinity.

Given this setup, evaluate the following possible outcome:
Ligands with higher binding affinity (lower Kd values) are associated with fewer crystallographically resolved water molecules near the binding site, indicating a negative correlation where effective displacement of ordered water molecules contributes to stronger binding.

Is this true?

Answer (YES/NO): NO